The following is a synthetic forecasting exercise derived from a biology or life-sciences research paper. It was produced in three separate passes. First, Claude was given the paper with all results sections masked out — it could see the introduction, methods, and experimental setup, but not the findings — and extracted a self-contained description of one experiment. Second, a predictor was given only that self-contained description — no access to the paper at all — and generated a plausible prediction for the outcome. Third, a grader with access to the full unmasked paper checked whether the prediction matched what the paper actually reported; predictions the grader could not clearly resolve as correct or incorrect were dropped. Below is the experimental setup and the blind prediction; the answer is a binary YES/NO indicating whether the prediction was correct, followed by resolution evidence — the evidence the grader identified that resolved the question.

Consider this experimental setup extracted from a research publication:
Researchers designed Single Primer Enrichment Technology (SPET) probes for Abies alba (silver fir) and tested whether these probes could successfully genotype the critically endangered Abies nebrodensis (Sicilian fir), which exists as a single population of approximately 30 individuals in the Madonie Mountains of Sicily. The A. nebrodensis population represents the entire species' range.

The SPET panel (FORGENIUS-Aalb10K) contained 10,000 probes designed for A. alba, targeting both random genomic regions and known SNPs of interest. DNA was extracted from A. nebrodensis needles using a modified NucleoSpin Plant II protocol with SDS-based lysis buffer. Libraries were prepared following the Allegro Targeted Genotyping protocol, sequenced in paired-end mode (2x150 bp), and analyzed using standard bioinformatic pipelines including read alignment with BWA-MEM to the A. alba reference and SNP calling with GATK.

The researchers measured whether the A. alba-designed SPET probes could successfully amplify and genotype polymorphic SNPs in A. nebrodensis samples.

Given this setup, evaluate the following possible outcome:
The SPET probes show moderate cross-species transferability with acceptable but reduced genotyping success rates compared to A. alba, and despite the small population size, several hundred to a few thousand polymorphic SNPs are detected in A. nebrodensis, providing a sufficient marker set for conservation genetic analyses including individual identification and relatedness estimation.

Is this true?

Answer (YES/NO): NO